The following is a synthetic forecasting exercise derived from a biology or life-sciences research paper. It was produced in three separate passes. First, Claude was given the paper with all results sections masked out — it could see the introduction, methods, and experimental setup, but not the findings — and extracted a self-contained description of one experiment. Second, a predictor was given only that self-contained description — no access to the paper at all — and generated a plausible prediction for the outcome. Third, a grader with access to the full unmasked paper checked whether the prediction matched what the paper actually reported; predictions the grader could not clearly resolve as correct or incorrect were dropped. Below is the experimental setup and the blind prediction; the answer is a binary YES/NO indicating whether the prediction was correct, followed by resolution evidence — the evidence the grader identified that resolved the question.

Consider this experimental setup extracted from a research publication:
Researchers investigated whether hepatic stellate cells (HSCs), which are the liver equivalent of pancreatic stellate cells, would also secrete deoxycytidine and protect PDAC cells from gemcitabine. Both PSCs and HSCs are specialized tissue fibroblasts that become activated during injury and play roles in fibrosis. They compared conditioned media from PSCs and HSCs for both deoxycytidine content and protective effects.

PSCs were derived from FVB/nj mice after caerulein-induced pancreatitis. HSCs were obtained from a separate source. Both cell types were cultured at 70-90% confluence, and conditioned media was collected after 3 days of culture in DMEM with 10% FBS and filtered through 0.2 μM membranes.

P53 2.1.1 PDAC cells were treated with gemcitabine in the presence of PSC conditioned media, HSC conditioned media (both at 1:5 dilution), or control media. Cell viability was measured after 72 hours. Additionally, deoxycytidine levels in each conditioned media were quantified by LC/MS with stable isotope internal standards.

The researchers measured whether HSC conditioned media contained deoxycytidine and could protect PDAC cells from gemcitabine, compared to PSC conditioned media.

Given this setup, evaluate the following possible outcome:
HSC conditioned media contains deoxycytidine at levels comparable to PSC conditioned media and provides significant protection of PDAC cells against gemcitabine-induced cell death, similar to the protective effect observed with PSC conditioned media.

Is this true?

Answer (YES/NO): NO